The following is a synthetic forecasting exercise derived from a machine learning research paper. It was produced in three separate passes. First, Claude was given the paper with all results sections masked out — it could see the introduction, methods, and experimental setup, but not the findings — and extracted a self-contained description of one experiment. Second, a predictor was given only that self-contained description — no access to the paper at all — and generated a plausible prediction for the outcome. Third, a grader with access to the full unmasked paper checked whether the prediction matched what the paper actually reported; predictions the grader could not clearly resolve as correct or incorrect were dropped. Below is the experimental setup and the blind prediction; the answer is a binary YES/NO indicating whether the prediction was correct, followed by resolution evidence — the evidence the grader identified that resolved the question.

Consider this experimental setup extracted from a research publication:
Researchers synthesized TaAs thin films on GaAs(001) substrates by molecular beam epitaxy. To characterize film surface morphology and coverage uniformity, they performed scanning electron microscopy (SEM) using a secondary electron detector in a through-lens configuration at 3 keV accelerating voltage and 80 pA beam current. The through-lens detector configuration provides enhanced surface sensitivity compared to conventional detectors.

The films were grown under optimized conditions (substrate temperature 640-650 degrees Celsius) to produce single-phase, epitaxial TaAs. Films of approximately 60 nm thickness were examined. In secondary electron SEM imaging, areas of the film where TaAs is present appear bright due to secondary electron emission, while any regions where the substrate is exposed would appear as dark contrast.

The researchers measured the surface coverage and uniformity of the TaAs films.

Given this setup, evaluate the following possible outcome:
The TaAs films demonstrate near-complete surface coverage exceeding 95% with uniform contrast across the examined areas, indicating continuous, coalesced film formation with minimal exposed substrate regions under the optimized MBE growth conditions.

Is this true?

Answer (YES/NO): NO